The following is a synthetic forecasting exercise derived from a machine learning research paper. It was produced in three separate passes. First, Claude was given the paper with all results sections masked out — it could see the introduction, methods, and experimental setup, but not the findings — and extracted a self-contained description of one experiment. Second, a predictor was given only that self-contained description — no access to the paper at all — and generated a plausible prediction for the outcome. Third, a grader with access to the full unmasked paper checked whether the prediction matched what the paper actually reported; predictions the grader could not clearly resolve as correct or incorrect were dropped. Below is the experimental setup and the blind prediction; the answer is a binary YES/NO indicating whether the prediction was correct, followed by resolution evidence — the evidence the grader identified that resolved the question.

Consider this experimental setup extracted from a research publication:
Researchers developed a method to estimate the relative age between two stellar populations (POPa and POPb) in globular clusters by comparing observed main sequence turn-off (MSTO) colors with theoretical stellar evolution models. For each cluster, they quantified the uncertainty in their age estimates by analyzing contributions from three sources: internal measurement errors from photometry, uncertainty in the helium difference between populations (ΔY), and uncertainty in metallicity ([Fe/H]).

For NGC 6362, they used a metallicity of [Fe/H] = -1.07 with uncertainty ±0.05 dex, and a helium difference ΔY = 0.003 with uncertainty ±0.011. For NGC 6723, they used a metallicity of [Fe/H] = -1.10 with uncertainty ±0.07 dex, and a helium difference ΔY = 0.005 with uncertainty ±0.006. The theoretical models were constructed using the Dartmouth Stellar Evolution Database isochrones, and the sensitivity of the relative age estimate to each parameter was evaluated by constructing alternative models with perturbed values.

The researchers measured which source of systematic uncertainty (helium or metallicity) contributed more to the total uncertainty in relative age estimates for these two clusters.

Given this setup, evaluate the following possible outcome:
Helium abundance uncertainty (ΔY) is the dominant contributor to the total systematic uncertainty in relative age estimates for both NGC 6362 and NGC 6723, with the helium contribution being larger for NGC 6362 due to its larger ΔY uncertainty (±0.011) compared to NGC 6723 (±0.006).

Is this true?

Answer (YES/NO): NO